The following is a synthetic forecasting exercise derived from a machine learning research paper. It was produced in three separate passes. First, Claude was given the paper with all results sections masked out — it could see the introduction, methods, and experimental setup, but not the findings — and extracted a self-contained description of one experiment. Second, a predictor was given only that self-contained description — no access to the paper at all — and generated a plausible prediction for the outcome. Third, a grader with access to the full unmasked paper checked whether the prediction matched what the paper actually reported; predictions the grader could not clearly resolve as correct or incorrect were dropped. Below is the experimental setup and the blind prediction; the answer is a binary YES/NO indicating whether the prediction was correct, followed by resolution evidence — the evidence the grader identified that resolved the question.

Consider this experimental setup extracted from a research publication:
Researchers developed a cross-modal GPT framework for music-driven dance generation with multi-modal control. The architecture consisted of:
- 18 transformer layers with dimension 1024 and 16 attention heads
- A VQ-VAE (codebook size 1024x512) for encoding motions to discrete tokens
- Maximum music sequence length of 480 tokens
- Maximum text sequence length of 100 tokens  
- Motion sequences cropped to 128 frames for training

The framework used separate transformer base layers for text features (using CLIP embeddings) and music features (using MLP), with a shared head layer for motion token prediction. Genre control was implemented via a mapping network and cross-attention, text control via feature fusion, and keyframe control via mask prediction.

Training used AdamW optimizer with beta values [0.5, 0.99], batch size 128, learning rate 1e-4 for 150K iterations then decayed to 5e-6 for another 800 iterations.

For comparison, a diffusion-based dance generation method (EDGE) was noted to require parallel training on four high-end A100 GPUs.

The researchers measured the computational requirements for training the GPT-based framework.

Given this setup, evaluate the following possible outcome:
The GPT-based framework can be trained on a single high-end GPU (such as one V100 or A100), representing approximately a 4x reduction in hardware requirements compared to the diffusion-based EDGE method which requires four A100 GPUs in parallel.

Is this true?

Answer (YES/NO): YES